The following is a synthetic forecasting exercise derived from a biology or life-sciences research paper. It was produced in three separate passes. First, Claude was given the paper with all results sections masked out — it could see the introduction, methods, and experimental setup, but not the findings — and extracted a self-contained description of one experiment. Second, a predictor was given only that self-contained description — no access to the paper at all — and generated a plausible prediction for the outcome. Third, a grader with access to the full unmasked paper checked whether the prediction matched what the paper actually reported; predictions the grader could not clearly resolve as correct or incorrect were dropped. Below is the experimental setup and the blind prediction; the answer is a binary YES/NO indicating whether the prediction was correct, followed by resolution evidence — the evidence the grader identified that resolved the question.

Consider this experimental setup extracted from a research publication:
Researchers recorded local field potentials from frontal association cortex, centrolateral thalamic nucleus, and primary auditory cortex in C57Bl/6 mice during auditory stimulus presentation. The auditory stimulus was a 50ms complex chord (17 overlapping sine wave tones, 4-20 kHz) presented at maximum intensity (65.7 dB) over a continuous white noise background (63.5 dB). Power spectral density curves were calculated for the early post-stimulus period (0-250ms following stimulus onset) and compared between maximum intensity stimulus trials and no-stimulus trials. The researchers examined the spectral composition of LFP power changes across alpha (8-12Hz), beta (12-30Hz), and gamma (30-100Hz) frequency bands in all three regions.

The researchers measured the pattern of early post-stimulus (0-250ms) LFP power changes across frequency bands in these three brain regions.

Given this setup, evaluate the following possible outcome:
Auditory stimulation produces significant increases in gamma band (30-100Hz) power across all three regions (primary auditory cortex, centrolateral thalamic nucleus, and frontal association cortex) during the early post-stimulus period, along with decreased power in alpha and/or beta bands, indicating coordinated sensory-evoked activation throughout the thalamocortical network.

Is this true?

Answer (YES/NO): NO